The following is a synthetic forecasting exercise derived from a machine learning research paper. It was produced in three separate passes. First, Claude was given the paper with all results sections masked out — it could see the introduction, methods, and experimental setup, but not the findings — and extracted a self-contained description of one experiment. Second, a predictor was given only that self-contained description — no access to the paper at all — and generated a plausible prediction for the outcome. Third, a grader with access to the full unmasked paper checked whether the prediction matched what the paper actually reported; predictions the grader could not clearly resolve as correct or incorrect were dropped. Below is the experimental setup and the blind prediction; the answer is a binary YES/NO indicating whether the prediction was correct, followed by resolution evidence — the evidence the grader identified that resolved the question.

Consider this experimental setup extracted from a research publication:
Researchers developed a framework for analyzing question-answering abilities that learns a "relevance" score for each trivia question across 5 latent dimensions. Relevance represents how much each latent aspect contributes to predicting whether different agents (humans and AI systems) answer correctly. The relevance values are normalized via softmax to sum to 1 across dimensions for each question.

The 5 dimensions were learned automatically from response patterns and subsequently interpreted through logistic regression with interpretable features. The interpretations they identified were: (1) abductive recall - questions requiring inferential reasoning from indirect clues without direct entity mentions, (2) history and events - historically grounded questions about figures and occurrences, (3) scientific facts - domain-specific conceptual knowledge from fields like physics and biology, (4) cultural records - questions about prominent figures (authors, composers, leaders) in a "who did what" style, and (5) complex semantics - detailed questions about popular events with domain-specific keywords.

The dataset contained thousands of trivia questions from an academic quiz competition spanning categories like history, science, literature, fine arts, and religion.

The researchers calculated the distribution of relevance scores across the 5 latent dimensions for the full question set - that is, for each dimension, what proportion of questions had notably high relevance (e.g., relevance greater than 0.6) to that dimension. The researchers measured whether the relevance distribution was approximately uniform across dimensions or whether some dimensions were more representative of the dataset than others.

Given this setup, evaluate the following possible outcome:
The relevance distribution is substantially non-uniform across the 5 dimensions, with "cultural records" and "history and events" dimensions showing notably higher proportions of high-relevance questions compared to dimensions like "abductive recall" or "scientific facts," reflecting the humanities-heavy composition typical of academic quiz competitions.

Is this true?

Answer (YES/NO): NO